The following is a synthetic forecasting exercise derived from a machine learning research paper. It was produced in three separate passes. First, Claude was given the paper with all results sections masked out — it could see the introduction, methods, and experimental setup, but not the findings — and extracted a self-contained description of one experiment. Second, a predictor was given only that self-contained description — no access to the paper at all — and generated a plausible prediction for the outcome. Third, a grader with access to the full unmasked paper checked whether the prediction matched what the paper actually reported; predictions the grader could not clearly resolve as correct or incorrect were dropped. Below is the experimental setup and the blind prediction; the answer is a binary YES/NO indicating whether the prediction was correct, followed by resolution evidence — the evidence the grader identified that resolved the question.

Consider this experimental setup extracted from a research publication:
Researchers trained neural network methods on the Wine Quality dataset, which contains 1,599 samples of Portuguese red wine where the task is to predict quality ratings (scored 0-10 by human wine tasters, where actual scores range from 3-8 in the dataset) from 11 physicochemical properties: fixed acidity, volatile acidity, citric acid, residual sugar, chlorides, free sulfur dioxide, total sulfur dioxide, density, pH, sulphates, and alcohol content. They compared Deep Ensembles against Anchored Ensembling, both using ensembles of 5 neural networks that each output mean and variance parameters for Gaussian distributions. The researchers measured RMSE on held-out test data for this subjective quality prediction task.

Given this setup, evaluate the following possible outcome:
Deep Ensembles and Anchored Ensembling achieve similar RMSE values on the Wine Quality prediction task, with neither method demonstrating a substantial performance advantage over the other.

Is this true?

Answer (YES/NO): YES